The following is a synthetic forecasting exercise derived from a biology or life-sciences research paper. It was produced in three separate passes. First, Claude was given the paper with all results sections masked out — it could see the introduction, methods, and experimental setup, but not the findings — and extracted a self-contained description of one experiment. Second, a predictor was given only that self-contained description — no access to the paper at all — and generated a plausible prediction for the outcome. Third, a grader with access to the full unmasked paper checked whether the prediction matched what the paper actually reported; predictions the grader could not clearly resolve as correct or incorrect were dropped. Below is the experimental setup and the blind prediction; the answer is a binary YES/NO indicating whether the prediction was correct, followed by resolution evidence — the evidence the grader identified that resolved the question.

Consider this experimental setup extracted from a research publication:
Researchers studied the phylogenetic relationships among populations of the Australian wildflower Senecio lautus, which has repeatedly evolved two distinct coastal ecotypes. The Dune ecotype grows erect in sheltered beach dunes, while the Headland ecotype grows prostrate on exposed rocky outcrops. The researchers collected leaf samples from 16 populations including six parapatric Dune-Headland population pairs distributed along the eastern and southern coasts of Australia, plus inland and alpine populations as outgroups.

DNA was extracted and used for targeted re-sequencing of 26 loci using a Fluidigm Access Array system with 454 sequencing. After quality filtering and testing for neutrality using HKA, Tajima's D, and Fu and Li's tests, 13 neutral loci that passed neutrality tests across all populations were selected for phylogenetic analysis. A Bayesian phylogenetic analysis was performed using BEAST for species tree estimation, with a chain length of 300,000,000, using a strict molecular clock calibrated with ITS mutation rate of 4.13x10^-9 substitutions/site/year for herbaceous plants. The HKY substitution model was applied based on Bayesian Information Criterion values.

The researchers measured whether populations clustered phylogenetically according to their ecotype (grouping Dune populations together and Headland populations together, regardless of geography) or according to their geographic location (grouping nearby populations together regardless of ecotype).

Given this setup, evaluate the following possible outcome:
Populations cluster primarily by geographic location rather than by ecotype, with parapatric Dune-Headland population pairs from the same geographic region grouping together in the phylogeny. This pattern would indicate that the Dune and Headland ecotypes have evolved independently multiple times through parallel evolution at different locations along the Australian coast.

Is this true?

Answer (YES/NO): YES